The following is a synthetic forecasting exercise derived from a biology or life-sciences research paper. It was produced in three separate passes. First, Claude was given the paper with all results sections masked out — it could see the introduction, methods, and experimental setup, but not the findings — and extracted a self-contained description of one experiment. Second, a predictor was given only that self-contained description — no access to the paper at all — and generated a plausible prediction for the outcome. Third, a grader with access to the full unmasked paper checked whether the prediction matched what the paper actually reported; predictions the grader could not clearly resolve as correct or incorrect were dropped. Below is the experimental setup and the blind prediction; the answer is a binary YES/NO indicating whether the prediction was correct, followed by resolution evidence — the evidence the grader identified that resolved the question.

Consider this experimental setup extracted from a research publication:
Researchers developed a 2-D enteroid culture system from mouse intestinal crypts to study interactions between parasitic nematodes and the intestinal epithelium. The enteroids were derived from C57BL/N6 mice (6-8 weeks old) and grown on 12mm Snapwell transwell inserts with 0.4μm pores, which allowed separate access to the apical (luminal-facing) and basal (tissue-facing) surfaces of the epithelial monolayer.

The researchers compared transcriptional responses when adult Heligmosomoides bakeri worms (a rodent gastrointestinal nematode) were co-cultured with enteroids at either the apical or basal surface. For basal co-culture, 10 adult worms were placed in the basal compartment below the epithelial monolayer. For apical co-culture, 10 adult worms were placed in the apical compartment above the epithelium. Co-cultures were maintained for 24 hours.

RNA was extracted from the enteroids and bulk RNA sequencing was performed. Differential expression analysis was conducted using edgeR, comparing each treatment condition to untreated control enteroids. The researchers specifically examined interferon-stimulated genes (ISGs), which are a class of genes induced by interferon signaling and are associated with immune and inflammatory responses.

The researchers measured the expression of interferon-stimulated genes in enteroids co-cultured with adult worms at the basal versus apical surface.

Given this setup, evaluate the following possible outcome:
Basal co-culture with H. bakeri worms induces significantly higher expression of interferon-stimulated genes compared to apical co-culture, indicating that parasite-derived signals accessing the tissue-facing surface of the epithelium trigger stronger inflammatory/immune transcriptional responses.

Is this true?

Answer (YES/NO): YES